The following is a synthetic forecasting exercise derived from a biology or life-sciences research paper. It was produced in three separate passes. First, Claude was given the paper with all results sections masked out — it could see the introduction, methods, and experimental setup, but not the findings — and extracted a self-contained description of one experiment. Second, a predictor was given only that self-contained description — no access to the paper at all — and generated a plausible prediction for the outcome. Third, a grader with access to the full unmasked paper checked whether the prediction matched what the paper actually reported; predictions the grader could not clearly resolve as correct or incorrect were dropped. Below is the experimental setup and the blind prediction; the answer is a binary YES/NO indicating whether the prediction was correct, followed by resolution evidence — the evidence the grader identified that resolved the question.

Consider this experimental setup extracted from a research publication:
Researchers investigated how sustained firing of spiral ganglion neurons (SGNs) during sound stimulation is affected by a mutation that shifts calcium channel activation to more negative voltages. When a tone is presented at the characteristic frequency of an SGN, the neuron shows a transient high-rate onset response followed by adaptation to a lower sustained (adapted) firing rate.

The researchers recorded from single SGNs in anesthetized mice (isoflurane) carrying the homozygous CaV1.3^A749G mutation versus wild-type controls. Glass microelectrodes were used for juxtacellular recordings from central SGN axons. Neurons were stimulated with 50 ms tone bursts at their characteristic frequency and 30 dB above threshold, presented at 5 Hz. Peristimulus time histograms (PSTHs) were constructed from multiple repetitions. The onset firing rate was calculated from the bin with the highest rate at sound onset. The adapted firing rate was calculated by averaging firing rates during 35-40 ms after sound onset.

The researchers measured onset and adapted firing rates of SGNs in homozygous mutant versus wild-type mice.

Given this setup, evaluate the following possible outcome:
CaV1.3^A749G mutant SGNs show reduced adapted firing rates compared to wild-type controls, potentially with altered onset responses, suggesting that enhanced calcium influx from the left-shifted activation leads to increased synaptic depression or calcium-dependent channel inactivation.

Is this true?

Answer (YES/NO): NO